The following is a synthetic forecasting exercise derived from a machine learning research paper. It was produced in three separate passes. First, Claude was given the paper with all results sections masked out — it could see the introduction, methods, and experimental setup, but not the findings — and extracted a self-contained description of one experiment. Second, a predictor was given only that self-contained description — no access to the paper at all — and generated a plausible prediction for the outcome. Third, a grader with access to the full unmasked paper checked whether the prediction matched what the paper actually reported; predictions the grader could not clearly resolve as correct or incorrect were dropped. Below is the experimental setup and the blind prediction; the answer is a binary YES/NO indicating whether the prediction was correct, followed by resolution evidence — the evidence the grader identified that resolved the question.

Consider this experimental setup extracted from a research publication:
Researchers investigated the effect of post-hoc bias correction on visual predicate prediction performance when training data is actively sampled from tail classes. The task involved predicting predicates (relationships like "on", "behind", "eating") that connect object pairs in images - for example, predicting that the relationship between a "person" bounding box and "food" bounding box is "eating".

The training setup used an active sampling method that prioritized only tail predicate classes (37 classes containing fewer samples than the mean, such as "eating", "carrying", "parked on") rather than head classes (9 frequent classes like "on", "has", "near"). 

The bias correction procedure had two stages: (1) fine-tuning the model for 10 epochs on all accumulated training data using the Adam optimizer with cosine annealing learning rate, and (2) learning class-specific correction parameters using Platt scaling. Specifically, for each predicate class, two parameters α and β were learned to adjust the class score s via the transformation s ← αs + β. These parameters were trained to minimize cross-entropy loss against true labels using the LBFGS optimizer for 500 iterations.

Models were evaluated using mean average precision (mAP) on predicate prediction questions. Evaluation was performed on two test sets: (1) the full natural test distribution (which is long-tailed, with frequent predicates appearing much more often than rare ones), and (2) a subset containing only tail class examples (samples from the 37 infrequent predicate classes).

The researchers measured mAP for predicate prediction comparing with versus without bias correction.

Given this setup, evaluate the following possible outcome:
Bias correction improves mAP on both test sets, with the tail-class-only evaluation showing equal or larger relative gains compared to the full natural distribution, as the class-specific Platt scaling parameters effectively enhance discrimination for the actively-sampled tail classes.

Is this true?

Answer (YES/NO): NO